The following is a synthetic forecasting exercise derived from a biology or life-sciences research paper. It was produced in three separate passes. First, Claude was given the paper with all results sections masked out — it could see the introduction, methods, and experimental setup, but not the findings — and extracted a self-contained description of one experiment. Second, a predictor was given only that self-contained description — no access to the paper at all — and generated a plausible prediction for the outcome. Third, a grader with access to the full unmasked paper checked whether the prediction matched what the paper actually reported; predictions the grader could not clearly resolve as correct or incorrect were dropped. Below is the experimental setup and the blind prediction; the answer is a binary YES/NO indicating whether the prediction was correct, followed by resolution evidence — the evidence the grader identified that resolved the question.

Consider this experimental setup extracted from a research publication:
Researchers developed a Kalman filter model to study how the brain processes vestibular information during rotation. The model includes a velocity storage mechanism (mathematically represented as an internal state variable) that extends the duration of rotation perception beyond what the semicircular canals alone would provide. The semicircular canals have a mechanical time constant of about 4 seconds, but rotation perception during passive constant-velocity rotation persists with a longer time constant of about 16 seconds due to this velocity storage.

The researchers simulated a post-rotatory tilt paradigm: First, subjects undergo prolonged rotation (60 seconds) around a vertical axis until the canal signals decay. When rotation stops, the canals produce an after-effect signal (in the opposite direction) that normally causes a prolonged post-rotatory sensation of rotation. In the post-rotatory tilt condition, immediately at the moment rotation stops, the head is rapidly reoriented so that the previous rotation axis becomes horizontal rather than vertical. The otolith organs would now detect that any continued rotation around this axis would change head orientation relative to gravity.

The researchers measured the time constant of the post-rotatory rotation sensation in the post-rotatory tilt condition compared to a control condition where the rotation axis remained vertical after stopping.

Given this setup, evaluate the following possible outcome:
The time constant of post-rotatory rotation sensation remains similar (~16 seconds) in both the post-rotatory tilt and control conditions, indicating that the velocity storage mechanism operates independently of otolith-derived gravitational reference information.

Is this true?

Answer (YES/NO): NO